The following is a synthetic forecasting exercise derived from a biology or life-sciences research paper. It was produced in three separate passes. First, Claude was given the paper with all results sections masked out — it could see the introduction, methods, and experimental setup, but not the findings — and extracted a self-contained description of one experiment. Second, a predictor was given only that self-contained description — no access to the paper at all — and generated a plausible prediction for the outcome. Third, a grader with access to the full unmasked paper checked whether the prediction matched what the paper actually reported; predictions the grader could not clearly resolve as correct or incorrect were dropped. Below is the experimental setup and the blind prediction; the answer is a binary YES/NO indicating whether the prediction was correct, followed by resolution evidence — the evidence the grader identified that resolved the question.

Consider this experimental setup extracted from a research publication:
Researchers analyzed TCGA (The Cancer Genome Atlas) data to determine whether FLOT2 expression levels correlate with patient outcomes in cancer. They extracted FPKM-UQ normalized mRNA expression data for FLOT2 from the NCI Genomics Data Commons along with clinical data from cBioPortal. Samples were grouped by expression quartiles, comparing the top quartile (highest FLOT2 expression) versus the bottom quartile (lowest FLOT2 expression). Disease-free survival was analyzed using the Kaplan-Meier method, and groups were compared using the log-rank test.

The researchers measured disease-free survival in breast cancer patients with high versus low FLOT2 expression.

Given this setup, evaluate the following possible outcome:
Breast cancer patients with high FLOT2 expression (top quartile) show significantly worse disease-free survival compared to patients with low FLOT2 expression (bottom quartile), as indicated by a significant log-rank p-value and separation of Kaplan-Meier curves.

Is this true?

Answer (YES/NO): NO